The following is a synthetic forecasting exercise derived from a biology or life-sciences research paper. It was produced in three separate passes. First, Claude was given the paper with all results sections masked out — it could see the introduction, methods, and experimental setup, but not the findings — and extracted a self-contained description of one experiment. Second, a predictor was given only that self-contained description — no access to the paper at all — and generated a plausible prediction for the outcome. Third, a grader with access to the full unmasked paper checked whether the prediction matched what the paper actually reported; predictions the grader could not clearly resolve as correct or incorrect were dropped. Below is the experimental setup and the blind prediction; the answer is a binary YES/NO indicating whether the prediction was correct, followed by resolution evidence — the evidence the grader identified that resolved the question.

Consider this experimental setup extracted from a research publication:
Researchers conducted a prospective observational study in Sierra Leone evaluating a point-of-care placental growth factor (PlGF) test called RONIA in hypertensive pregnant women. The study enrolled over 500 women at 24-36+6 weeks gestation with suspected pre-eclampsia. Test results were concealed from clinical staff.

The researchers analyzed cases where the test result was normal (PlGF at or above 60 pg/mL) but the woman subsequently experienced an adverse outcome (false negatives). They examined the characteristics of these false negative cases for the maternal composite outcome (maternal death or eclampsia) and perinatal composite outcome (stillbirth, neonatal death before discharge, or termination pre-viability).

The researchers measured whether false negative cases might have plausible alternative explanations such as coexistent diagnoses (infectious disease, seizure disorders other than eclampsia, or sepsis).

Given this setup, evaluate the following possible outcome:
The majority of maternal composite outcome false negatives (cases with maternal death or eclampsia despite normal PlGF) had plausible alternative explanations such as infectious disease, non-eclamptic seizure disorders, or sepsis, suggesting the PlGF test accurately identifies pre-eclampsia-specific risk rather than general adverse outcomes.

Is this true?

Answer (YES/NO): YES